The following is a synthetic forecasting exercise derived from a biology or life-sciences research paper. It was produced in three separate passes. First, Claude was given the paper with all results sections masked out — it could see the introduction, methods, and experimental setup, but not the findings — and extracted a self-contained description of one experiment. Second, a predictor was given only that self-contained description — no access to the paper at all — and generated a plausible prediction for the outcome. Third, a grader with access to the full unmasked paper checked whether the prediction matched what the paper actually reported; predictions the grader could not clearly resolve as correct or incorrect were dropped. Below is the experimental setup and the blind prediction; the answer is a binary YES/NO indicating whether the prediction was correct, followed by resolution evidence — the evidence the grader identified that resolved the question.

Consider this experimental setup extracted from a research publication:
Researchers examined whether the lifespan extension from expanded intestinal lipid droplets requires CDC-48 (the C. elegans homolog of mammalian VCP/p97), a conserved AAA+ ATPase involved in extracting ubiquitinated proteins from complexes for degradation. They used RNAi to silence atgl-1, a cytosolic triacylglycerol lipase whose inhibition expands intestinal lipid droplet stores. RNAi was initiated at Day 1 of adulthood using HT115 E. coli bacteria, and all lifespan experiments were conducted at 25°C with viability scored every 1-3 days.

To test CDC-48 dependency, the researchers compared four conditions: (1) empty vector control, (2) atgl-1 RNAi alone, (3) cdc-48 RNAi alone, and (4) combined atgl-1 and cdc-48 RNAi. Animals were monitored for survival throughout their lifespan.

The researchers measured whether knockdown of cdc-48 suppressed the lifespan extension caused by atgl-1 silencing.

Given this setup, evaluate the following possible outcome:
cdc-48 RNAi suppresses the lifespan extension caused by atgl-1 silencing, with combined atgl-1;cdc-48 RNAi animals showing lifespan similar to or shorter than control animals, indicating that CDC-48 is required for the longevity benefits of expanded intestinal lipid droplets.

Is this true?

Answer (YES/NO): YES